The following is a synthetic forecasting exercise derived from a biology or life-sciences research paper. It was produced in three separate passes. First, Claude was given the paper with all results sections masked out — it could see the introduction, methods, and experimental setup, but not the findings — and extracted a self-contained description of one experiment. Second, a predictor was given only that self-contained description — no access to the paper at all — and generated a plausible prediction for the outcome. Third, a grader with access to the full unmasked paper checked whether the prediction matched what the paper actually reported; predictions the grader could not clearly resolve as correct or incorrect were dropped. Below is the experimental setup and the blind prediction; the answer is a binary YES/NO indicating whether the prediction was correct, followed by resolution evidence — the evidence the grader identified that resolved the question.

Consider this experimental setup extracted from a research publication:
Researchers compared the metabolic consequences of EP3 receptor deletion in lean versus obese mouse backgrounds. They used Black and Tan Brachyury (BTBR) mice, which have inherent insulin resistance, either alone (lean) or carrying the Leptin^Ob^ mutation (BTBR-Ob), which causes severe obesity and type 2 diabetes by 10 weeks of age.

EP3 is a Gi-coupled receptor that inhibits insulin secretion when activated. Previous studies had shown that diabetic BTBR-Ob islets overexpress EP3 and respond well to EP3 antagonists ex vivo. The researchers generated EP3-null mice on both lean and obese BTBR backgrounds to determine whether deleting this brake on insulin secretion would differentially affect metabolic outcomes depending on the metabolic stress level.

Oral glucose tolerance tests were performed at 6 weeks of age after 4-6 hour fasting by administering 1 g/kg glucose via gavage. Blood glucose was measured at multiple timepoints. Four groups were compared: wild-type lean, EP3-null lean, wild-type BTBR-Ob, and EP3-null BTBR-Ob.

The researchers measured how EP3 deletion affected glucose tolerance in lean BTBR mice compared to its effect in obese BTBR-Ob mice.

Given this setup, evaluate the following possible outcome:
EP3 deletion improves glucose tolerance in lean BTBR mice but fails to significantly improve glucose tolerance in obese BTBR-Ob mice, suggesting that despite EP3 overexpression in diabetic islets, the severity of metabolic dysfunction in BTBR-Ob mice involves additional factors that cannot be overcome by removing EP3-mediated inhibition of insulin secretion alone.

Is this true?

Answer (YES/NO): NO